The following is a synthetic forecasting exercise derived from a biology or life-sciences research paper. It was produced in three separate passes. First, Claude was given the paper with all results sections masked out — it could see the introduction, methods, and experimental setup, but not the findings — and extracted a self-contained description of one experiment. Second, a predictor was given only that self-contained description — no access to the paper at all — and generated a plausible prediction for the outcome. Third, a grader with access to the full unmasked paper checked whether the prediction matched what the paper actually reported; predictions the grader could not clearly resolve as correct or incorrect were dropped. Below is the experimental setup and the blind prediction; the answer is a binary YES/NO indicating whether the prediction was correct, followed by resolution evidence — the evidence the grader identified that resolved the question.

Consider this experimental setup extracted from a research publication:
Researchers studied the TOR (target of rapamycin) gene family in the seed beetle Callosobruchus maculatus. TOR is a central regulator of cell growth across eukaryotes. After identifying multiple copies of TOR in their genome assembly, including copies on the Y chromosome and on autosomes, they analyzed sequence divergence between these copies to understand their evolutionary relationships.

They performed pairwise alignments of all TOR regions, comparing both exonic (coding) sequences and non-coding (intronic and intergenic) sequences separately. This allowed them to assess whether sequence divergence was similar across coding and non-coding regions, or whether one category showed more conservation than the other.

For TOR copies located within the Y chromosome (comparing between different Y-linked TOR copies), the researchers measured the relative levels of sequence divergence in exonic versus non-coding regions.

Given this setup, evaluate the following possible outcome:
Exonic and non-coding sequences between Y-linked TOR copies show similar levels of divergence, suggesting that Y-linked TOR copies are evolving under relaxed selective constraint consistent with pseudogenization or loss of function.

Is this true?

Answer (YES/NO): NO